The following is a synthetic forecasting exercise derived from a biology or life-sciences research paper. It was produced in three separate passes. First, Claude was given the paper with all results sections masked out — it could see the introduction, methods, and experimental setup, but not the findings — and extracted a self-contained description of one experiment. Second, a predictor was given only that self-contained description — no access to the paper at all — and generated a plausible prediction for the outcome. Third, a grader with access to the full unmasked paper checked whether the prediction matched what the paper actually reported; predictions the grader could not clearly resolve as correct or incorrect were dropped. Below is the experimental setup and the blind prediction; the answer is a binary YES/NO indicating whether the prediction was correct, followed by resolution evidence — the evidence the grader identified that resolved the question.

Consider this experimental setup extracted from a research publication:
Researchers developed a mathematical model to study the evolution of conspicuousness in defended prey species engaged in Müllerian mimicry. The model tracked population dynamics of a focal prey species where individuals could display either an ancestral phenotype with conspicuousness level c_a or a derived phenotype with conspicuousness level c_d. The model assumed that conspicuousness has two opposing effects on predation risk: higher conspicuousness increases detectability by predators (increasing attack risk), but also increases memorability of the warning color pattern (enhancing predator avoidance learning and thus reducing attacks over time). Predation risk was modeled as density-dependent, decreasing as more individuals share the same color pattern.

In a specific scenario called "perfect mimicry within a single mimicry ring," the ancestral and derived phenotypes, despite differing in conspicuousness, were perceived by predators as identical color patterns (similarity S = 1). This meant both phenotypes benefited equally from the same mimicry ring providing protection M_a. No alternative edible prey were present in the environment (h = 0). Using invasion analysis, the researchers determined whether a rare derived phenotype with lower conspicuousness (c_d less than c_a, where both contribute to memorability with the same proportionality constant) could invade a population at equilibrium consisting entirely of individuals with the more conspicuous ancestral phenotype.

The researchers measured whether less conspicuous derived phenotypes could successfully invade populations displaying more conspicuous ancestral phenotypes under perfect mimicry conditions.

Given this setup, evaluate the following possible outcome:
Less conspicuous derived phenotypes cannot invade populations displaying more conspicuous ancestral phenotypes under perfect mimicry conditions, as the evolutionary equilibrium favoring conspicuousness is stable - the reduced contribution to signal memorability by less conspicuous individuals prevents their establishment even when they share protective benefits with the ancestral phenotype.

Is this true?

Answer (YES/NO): NO